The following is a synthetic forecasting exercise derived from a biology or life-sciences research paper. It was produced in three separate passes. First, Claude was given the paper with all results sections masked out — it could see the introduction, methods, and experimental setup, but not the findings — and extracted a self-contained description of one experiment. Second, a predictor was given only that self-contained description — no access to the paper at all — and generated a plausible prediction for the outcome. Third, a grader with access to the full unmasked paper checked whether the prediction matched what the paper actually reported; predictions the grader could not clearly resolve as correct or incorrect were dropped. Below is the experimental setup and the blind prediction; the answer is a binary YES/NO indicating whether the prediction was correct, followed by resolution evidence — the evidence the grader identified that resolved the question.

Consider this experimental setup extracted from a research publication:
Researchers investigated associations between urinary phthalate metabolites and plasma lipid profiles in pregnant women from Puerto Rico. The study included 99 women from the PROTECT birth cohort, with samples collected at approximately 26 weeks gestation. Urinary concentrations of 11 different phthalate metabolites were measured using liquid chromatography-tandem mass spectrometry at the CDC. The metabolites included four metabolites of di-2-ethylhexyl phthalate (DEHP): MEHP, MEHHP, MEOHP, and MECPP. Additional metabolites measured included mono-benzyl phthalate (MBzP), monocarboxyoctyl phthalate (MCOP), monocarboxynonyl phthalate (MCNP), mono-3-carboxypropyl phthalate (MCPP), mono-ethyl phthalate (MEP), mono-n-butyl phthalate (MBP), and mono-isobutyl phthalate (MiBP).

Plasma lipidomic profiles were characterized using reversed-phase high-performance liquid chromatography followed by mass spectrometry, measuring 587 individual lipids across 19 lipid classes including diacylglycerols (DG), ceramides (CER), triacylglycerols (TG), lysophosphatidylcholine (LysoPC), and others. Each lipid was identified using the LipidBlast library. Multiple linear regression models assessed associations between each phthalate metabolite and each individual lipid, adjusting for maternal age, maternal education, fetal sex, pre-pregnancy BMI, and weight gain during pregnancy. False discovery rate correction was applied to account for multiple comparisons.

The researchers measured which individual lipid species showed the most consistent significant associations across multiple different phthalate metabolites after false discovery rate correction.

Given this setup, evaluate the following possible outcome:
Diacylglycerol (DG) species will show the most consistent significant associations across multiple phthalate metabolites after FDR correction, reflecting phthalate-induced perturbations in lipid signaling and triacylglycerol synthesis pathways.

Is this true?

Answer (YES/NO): YES